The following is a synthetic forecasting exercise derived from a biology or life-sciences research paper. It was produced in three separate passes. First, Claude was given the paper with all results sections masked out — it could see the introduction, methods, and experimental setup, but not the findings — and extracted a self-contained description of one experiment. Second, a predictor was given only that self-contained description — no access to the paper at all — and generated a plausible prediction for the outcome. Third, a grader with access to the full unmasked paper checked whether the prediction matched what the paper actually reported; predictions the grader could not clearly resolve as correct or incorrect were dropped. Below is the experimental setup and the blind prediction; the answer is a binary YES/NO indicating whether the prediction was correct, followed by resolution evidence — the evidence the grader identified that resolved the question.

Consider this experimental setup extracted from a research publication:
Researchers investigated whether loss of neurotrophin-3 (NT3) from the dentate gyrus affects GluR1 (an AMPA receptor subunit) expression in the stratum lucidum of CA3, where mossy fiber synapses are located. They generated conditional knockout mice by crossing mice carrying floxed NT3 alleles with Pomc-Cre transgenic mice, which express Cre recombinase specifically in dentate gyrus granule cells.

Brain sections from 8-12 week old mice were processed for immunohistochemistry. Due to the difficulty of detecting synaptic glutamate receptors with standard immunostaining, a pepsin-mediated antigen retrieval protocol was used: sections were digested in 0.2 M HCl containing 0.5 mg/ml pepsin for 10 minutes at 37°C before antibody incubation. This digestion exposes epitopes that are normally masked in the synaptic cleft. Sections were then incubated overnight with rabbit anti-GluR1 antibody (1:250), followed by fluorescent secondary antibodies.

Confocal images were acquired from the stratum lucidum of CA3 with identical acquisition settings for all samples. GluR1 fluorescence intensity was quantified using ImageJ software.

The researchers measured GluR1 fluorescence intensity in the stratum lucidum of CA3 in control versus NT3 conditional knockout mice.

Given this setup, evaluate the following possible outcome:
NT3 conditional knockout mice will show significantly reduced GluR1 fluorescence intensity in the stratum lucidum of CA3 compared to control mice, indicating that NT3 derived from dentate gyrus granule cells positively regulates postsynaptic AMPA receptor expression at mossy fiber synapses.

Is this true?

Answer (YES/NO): YES